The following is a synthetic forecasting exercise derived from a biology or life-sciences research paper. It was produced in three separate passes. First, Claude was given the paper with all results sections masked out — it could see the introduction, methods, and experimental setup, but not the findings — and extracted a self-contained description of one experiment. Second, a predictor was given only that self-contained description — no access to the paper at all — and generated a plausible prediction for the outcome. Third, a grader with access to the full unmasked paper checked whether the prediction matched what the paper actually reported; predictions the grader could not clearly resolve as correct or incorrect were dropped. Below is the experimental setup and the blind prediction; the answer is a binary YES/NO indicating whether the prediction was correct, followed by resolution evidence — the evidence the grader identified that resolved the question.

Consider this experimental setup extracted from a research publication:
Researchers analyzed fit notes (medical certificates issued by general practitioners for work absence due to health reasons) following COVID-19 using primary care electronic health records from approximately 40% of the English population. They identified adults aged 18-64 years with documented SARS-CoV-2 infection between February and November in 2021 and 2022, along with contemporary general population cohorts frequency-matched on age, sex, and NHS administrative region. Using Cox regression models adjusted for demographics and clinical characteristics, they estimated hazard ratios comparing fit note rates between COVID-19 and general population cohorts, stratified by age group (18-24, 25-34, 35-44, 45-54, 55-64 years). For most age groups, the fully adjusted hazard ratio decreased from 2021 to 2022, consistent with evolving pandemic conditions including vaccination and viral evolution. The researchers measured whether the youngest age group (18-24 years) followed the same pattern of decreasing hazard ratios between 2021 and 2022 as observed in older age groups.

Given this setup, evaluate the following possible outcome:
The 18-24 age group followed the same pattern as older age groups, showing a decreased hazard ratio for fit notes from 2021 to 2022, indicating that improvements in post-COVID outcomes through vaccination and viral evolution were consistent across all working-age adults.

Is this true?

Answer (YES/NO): NO